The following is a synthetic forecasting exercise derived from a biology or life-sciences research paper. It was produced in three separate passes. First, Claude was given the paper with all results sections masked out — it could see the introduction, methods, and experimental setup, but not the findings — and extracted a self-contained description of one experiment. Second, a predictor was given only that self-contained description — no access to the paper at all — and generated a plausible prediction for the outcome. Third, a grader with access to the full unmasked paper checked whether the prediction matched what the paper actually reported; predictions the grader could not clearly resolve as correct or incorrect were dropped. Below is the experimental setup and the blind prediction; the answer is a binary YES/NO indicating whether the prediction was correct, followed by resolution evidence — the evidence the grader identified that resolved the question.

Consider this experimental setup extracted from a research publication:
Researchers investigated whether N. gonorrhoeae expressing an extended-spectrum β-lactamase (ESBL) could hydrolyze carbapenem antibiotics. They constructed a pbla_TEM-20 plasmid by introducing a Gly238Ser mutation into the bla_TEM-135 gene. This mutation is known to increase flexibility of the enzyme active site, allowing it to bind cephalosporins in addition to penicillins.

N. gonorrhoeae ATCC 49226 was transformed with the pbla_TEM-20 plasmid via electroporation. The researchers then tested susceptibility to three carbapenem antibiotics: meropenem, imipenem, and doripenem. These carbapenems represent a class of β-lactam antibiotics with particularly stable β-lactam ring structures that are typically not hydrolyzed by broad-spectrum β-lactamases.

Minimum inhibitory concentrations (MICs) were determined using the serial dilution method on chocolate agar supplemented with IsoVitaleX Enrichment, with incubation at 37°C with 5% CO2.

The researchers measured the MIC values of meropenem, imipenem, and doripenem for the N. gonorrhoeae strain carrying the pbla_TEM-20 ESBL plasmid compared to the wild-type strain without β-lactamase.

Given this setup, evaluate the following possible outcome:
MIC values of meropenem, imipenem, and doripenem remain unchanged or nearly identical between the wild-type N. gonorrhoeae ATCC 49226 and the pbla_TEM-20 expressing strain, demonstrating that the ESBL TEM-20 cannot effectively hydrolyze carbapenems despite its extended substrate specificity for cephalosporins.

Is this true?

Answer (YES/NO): YES